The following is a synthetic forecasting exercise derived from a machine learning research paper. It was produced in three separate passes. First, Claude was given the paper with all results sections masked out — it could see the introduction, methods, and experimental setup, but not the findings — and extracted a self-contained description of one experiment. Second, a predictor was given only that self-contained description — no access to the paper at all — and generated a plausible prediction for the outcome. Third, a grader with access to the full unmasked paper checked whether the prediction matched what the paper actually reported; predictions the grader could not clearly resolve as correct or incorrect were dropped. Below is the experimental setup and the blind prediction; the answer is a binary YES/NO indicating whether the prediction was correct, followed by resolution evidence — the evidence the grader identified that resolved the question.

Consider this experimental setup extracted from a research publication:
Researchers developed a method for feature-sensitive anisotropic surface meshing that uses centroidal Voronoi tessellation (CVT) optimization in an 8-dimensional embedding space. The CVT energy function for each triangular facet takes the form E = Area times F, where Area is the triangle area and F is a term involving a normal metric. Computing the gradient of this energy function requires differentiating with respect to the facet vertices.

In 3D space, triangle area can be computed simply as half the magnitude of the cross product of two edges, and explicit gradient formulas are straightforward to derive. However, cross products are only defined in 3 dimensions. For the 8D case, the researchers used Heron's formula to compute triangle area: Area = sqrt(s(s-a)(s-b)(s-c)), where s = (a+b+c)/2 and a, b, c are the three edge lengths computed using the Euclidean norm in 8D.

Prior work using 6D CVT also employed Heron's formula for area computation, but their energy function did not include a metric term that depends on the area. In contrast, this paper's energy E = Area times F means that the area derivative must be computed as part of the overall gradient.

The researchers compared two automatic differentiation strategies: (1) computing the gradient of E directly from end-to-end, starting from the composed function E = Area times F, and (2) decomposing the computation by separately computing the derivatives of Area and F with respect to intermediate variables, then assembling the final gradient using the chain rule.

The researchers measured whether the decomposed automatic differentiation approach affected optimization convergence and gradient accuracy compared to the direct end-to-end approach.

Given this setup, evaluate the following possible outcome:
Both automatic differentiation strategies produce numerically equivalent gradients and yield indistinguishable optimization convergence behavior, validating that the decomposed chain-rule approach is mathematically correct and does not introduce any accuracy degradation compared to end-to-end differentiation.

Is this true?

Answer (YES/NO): NO